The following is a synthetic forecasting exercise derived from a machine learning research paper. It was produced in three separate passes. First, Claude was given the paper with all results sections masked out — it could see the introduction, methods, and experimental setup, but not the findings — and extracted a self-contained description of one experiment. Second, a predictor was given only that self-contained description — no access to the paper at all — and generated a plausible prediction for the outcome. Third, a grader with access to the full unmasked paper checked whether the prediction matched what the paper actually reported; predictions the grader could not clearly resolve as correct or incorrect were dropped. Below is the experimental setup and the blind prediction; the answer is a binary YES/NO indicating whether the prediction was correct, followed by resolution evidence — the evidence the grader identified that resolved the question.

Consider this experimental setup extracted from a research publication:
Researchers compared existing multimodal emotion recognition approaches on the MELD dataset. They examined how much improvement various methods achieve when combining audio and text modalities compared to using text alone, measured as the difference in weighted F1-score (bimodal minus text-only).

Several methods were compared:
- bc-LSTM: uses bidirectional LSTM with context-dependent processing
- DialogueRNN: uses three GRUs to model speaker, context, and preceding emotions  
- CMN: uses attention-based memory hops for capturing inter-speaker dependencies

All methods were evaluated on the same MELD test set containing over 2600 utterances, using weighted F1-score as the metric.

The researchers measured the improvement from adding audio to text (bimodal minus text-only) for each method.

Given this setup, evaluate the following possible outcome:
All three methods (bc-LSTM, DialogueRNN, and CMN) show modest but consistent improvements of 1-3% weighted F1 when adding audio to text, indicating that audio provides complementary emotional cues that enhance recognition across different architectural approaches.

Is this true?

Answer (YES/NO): YES